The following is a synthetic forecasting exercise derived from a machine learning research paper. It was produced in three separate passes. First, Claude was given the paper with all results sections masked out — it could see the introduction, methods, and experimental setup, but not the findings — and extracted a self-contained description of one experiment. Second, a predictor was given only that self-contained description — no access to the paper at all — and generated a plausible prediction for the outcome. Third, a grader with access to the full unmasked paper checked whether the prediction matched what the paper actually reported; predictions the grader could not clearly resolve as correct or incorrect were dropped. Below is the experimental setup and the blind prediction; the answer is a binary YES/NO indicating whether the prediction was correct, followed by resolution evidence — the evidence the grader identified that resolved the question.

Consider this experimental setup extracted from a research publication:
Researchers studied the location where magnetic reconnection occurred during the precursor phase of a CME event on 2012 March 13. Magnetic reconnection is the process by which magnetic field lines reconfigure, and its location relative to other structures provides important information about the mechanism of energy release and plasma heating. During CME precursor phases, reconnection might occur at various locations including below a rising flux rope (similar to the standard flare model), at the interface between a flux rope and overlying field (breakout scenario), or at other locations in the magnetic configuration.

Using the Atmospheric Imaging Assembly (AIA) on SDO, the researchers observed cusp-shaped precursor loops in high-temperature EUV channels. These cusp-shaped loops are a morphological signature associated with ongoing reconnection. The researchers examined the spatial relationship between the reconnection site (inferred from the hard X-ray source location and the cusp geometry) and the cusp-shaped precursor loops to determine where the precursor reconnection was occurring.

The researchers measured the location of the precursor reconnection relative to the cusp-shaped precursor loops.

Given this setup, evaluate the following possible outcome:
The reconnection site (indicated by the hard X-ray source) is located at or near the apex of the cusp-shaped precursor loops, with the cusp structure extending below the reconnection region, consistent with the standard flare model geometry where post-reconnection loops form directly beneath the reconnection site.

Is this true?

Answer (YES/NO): YES